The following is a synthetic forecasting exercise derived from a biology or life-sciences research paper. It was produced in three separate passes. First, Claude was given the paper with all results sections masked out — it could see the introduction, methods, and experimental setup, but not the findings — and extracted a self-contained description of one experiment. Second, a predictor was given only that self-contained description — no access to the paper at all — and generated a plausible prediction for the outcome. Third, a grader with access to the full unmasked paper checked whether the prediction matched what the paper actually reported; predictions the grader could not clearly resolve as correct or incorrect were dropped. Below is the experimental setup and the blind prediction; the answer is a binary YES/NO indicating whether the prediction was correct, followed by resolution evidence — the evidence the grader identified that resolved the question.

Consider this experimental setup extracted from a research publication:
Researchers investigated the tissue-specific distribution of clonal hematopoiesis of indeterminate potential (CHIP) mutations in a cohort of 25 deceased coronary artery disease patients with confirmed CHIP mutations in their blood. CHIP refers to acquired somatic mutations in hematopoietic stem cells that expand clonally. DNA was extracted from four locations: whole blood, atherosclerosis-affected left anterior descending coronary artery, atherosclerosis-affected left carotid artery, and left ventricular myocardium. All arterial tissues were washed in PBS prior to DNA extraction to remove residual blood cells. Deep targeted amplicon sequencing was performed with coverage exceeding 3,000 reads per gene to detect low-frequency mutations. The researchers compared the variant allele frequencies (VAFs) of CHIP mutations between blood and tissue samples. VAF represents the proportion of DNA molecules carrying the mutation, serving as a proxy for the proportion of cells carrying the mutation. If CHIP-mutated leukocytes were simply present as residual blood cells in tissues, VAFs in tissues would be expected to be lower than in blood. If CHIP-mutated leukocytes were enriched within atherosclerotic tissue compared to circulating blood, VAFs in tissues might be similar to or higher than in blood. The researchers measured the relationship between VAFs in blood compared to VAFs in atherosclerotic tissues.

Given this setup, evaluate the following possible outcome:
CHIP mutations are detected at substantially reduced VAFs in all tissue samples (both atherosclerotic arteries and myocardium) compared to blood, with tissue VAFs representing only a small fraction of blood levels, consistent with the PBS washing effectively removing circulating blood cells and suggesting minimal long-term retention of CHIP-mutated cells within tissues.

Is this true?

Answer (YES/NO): NO